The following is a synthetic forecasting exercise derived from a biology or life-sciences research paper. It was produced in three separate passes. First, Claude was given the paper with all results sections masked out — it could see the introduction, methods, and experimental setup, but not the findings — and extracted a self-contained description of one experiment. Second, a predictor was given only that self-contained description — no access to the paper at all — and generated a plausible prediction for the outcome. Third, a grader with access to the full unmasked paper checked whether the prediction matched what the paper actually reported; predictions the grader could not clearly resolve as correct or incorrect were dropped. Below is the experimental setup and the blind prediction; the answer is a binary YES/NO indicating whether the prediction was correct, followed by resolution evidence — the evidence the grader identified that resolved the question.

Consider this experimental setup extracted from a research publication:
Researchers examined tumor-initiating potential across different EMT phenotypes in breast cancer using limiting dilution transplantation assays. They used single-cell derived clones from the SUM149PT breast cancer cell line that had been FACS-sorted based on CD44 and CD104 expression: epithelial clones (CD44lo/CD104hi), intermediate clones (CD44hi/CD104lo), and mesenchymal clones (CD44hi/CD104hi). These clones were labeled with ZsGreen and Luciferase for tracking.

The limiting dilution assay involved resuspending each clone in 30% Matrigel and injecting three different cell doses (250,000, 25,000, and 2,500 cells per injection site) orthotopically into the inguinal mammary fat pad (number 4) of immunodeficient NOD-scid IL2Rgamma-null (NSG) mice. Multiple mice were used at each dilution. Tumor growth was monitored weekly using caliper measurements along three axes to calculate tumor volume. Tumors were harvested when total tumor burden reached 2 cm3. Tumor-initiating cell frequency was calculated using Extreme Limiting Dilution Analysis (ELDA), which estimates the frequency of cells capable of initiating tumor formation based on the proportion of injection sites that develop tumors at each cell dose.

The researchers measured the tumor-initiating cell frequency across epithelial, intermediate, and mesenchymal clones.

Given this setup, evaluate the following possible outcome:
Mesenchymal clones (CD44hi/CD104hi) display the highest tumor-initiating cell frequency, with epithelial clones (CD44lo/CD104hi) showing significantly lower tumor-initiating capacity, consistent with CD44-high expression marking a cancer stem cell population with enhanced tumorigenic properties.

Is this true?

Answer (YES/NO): NO